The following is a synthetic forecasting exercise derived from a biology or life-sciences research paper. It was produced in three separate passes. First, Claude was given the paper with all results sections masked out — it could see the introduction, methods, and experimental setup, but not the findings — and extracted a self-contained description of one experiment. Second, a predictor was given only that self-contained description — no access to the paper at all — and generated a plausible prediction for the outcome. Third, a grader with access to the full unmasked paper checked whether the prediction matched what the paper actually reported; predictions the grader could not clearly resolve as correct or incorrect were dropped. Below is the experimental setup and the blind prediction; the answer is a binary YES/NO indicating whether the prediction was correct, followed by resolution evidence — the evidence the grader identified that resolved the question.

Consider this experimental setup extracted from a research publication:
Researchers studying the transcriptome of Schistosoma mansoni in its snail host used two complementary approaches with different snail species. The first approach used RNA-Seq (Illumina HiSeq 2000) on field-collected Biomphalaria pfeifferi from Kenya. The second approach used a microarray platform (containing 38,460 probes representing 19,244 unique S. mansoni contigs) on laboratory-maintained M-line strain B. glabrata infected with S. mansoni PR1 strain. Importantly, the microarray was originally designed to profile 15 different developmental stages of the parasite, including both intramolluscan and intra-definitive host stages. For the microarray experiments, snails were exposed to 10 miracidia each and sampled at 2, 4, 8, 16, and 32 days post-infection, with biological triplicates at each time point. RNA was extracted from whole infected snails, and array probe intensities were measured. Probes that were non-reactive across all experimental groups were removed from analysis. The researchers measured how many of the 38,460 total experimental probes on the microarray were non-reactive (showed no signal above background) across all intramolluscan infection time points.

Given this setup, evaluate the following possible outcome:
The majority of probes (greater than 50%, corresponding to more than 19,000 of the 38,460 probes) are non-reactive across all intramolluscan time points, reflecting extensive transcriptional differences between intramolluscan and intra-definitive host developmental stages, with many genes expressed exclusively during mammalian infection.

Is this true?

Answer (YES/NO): YES